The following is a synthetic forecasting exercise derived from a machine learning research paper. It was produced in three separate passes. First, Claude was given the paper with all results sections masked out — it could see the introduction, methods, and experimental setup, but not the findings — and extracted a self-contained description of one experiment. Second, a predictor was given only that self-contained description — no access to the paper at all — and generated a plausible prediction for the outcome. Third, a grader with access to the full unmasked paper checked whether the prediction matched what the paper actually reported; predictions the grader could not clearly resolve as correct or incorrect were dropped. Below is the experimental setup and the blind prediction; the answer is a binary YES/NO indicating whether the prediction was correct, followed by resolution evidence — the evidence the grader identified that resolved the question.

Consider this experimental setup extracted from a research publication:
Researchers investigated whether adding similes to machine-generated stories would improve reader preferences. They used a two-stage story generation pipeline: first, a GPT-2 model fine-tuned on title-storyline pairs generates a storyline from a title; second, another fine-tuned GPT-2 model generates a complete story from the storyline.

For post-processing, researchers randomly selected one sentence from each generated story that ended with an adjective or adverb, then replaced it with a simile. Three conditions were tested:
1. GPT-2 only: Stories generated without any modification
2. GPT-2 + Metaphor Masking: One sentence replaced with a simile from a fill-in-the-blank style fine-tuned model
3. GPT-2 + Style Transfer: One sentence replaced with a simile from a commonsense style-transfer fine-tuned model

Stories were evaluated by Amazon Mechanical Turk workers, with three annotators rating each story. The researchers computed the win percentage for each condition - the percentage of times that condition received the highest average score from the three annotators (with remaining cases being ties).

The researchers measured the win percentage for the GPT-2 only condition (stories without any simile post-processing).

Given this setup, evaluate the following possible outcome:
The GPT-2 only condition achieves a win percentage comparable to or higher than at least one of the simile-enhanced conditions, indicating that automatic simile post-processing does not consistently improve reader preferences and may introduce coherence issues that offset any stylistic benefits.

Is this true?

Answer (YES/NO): NO